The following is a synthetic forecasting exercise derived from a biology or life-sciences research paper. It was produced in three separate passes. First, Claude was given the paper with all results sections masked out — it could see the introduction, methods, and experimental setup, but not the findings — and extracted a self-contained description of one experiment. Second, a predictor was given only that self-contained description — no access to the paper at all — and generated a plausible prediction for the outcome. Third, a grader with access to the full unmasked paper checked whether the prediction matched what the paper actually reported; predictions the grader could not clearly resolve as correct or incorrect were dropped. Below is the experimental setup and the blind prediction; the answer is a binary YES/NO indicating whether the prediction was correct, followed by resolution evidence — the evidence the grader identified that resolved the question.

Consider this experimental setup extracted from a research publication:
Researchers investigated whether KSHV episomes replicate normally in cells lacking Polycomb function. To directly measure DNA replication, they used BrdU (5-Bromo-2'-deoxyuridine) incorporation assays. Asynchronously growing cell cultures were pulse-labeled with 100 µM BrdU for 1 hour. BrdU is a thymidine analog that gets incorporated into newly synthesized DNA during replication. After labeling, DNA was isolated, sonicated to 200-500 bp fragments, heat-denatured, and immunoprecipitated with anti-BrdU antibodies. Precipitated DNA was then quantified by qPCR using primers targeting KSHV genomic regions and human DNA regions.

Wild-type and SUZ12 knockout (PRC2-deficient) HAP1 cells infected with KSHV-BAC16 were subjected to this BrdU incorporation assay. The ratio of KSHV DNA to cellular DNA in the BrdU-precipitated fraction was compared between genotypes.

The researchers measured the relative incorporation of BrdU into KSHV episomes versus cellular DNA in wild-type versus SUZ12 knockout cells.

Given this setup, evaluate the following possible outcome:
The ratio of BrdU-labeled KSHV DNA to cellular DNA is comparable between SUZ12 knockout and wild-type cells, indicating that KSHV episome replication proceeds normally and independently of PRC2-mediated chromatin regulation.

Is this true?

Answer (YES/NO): YES